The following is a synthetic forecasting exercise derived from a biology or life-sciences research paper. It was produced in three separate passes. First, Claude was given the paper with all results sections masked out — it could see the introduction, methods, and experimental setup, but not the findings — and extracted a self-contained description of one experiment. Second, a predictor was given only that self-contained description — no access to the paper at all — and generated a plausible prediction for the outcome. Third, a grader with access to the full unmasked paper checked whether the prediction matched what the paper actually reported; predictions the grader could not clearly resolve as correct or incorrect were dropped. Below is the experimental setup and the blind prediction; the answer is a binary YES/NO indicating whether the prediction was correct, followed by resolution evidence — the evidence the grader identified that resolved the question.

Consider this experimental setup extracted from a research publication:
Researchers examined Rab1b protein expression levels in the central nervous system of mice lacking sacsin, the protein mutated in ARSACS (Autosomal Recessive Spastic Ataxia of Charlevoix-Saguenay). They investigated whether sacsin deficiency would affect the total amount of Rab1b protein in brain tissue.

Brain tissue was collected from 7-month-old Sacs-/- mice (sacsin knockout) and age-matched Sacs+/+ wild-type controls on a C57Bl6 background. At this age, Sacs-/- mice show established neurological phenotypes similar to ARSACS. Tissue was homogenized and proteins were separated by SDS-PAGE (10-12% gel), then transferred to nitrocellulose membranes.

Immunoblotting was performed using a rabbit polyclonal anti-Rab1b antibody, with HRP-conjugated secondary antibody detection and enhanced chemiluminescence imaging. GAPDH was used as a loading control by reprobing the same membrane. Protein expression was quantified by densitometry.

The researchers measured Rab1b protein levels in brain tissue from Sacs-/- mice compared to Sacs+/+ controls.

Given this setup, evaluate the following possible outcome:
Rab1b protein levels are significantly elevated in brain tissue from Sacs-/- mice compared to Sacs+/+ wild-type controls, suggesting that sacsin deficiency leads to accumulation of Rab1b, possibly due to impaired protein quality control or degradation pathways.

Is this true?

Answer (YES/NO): YES